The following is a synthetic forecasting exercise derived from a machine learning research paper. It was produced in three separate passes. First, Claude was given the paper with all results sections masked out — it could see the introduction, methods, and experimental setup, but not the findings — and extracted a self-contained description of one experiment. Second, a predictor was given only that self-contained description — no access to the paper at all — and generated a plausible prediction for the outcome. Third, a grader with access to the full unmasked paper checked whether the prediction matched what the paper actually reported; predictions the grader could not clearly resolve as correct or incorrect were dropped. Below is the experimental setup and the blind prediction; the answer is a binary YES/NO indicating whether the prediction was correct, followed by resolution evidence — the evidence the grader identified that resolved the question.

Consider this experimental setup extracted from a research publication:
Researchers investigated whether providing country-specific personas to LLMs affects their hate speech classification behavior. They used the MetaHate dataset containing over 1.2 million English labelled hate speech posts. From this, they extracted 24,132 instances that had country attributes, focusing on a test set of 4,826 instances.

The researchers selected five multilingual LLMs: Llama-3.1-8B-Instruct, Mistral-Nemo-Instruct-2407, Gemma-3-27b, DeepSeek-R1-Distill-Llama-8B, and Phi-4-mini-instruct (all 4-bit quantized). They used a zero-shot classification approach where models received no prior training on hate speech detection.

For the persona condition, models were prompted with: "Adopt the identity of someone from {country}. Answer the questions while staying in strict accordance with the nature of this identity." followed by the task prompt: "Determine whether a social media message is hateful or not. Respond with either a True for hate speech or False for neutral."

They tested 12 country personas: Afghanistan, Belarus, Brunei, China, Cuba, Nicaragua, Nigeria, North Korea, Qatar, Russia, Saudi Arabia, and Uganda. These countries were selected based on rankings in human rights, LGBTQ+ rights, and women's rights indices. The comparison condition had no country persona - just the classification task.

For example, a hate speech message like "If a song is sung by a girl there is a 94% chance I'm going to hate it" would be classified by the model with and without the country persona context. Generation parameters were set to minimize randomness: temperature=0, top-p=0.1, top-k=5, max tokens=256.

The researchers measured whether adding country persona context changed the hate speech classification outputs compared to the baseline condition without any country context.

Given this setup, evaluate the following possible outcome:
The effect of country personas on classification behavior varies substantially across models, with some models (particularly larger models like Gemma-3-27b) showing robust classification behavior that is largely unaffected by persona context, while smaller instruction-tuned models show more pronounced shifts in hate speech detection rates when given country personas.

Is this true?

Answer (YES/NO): NO